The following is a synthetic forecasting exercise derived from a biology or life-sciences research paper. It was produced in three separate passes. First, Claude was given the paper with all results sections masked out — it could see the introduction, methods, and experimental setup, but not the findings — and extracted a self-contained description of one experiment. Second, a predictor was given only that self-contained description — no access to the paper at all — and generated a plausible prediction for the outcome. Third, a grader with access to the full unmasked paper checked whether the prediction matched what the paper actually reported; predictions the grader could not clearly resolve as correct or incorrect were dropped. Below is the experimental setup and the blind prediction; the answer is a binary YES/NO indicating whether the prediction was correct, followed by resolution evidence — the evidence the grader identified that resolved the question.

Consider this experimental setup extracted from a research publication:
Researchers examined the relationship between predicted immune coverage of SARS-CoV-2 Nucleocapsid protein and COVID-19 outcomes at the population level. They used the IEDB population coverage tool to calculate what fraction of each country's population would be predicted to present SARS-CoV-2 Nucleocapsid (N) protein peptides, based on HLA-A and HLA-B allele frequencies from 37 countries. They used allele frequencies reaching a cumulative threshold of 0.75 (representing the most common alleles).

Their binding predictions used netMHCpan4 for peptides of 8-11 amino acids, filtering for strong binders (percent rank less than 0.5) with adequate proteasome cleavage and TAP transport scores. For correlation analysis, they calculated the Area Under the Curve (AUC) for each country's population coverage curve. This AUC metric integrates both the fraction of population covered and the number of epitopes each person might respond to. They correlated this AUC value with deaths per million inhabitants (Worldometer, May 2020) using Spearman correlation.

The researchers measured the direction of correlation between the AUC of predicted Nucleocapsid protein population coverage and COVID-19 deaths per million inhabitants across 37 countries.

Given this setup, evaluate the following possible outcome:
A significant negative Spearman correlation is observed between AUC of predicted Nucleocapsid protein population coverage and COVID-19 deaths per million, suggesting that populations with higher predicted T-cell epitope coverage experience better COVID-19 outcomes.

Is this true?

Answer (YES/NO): NO